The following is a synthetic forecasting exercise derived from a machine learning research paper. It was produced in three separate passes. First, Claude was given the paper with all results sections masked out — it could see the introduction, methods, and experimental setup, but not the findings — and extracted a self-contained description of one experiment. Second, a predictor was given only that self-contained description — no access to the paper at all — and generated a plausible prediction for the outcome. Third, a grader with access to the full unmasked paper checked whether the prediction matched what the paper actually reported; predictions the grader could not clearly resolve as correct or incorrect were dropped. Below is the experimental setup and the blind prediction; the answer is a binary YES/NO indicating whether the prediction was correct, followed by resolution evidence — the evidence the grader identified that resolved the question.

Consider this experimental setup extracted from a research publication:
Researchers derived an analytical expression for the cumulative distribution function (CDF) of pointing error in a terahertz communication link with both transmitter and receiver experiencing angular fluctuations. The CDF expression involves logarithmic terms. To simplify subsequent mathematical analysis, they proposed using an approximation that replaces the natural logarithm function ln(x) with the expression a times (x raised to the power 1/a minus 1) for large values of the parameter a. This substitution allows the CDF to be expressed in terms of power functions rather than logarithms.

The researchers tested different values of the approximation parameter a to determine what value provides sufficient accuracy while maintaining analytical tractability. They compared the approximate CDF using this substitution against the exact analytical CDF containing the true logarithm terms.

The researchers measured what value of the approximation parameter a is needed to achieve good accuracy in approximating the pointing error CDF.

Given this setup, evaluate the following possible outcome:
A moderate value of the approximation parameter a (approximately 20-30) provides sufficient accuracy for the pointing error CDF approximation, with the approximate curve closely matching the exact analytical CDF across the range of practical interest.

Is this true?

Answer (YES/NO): NO